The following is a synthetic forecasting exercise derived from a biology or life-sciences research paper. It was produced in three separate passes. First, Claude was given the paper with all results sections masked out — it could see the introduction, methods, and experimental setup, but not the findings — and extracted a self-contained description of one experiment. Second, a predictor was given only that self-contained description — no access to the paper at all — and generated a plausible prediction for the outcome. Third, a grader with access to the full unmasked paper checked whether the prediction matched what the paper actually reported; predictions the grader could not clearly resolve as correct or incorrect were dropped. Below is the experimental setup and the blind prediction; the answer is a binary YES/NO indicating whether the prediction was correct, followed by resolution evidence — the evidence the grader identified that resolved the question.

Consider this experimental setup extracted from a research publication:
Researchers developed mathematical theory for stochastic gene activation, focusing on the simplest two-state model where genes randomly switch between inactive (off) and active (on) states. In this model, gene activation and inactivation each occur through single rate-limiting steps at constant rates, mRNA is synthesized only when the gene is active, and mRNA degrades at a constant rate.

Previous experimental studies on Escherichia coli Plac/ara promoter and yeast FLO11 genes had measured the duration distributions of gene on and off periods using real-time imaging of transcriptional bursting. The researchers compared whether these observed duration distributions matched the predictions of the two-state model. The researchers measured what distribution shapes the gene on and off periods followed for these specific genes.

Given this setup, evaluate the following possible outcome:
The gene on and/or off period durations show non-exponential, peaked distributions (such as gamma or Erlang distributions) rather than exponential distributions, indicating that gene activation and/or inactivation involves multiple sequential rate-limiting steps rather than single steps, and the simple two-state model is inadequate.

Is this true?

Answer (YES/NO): NO